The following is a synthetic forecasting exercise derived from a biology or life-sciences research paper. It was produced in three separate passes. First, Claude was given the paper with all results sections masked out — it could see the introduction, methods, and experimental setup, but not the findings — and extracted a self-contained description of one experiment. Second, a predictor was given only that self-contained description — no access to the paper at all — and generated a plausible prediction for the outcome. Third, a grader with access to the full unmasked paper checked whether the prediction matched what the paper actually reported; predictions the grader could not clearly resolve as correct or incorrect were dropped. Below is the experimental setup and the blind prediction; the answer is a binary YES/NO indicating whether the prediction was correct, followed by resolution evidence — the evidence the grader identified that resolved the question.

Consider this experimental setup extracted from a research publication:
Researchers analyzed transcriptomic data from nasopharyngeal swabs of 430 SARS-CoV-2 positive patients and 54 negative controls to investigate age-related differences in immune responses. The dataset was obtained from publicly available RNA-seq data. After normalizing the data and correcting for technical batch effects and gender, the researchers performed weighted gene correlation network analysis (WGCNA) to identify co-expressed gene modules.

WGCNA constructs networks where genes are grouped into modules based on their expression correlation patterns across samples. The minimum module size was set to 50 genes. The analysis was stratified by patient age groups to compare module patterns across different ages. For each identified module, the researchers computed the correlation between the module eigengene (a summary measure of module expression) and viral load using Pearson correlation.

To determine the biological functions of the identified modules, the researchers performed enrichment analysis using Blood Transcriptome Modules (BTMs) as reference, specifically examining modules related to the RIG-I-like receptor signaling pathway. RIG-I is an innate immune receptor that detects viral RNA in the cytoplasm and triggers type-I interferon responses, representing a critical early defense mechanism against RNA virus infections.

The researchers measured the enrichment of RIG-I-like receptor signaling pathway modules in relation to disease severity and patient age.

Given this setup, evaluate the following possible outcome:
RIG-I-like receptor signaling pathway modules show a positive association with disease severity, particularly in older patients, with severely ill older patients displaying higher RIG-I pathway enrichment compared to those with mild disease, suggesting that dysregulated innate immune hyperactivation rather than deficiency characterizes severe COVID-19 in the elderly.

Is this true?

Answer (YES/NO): NO